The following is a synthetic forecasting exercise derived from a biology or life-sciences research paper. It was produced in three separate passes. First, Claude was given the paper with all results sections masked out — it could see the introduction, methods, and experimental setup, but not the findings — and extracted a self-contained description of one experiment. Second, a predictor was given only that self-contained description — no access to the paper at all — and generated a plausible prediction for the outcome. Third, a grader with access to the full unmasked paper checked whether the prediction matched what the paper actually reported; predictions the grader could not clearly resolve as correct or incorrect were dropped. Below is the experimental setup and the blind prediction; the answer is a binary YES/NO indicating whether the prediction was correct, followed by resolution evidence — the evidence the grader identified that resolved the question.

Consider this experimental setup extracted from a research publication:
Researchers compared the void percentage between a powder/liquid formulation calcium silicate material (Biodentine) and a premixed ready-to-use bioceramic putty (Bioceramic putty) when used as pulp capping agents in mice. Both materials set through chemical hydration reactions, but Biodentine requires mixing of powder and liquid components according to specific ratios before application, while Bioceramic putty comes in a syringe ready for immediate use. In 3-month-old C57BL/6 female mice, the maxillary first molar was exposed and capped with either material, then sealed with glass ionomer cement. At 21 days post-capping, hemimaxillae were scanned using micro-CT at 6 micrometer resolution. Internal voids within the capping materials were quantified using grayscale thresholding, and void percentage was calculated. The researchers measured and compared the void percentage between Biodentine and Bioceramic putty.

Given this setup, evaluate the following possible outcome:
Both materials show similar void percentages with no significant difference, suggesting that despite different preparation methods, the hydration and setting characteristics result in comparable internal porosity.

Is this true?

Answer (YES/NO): NO